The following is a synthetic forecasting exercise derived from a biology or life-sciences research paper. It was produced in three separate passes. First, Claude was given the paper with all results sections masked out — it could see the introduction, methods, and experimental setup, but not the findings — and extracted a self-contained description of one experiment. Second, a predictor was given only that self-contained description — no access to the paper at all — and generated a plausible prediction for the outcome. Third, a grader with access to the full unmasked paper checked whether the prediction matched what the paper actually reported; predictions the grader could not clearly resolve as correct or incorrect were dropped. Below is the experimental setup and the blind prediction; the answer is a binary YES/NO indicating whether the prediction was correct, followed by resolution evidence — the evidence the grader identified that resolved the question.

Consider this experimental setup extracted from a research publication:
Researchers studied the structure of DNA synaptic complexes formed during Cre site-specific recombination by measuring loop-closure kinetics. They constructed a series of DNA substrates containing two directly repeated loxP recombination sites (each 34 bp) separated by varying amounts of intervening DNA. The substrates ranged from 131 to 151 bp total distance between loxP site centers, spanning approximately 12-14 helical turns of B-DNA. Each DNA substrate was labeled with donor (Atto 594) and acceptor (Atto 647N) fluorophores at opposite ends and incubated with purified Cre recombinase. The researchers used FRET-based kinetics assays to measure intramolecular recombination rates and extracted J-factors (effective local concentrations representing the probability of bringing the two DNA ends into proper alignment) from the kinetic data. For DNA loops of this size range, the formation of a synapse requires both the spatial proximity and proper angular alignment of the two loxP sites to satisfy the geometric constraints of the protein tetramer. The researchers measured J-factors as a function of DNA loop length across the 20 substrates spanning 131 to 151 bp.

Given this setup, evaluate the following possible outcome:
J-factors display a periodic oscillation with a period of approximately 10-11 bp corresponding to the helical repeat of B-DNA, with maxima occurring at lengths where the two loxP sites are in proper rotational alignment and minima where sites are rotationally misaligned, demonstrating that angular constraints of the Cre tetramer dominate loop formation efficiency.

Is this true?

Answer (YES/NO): YES